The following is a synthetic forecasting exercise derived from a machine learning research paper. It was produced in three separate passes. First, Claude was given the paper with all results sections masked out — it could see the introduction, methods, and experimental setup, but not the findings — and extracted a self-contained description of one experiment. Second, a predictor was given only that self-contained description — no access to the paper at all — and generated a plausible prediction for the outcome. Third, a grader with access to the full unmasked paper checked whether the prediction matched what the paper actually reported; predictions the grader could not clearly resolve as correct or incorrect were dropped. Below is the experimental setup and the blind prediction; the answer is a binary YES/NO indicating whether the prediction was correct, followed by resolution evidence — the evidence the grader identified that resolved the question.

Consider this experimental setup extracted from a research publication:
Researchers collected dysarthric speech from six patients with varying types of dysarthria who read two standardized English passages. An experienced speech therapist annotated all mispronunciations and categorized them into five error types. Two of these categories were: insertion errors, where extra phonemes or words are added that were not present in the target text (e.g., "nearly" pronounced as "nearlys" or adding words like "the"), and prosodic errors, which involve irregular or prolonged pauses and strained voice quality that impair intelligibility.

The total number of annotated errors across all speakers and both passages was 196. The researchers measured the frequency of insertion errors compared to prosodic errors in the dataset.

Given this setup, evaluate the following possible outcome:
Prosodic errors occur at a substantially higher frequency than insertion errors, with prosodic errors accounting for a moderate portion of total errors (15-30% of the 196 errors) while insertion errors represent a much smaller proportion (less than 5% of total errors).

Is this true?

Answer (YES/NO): NO